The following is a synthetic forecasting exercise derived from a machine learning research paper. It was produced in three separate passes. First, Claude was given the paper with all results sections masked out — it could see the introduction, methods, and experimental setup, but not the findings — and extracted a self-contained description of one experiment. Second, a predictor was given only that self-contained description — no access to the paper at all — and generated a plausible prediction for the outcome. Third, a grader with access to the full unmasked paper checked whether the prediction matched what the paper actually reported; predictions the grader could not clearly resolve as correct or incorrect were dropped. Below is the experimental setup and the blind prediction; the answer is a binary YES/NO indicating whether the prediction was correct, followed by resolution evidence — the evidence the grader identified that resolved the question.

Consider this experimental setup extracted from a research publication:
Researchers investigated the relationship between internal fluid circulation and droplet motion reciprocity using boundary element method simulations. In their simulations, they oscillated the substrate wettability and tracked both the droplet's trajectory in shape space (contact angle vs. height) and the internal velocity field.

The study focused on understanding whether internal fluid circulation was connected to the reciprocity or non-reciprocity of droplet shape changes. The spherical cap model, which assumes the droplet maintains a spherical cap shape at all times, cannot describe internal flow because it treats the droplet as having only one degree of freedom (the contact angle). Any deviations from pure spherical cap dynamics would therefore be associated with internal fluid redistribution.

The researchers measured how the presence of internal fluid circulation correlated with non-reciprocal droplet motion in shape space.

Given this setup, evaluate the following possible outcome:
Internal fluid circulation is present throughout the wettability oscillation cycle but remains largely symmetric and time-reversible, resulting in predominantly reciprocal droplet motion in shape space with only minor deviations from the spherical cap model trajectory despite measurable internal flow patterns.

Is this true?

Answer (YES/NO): NO